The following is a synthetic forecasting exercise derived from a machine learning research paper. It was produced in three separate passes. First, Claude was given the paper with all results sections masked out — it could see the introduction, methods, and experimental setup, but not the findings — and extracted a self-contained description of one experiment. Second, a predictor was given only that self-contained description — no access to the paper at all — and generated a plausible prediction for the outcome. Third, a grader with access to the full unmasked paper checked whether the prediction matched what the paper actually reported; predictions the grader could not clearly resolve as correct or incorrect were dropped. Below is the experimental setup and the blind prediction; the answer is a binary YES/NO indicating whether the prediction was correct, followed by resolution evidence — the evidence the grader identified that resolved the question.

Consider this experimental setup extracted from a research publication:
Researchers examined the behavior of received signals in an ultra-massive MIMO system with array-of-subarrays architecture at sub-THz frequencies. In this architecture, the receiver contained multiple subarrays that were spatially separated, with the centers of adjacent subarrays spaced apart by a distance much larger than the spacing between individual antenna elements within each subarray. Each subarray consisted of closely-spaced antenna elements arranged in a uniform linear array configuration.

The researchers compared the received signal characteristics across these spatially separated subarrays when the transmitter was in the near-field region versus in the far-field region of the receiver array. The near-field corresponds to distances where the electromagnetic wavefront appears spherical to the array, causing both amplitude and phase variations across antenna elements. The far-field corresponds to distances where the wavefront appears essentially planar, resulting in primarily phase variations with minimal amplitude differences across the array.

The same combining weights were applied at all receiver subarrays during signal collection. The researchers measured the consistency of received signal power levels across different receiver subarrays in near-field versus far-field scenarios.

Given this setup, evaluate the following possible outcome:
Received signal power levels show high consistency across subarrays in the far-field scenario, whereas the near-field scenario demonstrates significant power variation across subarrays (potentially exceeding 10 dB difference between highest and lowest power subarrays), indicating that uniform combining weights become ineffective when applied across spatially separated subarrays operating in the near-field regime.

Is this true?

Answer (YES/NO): NO